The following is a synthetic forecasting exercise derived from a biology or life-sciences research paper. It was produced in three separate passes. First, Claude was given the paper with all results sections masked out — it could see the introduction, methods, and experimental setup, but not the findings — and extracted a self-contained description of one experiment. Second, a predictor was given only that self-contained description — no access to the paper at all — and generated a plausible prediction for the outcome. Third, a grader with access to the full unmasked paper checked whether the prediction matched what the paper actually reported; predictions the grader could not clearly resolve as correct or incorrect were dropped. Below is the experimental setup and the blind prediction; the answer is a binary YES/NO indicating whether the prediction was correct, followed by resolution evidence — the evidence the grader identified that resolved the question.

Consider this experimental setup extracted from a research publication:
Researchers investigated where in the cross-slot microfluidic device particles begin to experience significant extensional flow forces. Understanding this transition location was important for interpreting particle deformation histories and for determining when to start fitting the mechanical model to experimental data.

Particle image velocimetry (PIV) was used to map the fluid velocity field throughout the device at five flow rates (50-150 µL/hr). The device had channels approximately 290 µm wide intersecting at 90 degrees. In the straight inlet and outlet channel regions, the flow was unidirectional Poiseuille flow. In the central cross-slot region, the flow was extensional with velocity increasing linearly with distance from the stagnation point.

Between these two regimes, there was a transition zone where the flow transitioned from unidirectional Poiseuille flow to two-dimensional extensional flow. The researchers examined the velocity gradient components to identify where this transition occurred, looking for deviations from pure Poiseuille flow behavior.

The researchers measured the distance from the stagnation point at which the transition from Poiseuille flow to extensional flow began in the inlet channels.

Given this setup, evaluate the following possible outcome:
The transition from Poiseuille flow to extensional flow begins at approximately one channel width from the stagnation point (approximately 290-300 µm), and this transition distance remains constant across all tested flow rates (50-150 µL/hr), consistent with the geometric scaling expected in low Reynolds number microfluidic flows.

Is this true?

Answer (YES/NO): NO